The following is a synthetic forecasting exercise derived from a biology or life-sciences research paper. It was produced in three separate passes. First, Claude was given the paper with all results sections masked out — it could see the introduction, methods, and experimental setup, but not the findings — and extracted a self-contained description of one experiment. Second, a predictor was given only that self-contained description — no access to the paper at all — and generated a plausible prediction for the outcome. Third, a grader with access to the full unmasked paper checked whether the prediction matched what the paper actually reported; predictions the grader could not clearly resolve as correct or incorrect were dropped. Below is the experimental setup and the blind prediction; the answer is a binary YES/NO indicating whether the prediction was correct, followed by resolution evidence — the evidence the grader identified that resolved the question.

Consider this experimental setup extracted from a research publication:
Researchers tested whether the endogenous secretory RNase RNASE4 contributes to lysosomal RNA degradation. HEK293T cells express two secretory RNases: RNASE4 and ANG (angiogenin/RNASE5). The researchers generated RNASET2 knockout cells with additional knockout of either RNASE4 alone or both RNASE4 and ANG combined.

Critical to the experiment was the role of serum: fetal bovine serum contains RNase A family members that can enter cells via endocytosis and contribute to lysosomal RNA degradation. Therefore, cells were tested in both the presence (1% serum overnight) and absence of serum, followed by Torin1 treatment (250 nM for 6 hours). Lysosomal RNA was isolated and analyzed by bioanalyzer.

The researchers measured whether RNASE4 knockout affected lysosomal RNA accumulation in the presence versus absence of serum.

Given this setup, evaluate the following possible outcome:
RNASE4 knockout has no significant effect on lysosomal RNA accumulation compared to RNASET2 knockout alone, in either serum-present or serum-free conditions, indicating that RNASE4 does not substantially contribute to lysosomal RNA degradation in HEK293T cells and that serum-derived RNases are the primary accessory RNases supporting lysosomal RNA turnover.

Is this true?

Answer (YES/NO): NO